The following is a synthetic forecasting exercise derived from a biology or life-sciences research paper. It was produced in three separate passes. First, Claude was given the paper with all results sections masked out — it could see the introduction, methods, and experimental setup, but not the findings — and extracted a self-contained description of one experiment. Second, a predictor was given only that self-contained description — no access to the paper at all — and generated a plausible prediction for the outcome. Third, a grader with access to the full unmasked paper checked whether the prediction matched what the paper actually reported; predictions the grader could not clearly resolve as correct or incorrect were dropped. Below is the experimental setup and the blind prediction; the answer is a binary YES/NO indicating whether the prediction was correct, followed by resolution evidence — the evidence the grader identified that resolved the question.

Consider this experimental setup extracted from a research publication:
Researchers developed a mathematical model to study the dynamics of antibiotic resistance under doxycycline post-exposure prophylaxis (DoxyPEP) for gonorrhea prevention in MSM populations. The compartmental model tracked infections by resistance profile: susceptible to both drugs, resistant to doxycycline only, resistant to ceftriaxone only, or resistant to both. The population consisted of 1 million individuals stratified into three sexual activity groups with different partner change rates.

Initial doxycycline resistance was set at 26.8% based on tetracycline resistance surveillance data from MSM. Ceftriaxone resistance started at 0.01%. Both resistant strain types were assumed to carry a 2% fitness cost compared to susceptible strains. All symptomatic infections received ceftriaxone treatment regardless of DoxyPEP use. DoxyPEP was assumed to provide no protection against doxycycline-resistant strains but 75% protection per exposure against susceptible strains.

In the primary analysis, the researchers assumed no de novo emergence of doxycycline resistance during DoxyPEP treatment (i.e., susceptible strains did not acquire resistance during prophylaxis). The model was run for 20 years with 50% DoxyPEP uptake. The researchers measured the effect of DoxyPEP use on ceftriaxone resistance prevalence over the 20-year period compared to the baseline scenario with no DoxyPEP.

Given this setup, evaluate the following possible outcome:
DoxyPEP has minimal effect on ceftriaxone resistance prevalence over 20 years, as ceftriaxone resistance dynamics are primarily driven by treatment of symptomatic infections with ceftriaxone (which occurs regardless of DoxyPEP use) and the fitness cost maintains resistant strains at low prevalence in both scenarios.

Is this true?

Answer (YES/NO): YES